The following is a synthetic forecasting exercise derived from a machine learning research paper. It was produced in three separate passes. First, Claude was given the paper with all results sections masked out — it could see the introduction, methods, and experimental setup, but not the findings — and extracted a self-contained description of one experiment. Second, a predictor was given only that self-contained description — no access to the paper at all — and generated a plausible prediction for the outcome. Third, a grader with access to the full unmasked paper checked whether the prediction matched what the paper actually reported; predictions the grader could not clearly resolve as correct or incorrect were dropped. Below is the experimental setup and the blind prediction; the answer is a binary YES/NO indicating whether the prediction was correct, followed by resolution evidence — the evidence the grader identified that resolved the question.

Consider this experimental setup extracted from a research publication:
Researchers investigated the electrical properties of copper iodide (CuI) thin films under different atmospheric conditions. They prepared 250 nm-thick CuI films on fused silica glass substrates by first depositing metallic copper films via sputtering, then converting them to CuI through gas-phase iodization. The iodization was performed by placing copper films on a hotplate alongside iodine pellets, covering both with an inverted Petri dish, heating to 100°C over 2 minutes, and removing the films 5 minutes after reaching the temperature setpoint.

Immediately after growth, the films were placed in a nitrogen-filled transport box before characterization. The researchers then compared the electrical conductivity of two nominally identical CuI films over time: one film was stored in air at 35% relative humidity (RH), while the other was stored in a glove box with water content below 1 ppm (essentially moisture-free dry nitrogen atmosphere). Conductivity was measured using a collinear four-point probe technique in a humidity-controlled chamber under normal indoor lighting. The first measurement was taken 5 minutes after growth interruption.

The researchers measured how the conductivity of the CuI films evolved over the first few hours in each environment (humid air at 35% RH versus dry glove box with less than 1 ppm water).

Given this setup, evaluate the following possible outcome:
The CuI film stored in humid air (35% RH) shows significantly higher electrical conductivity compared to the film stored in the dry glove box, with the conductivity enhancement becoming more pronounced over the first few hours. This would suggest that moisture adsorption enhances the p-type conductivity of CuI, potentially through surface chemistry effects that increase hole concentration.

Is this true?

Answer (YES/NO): NO